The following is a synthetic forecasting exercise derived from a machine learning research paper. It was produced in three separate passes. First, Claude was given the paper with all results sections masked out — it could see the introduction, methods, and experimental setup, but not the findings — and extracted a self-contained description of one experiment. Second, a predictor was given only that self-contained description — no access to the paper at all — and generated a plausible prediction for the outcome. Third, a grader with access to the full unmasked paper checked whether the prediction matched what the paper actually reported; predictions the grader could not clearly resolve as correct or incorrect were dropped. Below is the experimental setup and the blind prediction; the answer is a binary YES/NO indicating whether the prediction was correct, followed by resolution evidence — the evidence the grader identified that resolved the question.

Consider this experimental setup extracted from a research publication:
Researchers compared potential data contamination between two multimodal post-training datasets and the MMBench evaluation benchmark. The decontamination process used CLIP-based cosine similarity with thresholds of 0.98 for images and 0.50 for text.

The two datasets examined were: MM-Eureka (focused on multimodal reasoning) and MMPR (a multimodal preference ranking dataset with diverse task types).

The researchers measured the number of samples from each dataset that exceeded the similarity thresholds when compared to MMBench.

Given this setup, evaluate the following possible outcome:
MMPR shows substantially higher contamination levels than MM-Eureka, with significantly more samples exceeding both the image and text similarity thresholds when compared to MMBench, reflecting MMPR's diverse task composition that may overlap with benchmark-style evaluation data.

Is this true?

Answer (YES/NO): YES